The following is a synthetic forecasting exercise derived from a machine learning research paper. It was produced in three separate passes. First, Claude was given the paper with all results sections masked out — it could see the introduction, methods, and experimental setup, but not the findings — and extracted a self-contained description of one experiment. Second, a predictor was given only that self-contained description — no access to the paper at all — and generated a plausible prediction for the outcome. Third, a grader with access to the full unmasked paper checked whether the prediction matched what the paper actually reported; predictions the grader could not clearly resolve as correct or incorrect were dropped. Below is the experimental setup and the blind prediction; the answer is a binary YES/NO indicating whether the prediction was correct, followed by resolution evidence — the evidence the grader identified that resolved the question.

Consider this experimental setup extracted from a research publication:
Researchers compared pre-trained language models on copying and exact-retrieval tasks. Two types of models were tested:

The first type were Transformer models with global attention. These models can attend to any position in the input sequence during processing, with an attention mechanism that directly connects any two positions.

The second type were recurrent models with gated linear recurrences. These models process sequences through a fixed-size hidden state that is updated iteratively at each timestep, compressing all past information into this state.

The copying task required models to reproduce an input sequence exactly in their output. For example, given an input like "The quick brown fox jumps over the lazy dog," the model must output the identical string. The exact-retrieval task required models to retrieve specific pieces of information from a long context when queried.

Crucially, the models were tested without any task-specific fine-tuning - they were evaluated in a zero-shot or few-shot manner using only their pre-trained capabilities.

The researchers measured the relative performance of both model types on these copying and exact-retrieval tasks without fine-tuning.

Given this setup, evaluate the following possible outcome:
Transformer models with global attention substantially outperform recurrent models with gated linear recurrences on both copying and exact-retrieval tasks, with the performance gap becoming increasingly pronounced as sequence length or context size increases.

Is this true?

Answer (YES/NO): YES